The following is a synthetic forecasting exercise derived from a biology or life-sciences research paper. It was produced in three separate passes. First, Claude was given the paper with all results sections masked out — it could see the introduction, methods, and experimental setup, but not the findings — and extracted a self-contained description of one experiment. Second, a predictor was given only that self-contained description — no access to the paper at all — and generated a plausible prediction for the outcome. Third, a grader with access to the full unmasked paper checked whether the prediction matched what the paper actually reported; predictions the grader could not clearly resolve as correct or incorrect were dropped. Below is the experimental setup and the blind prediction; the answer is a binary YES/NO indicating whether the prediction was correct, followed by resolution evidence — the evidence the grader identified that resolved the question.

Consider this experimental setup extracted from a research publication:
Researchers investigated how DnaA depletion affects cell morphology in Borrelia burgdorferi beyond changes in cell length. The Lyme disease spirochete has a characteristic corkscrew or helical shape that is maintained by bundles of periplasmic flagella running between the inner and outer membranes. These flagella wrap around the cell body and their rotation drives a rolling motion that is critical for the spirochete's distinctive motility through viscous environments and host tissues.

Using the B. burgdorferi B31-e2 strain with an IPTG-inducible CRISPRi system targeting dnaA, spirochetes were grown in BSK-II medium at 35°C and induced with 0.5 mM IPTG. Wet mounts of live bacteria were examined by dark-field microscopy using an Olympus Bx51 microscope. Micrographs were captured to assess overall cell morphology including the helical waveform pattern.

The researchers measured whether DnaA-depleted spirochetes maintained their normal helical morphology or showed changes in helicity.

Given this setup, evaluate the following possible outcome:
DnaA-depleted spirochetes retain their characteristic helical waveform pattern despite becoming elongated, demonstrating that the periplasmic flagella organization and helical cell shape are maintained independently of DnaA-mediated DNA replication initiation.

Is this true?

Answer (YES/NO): NO